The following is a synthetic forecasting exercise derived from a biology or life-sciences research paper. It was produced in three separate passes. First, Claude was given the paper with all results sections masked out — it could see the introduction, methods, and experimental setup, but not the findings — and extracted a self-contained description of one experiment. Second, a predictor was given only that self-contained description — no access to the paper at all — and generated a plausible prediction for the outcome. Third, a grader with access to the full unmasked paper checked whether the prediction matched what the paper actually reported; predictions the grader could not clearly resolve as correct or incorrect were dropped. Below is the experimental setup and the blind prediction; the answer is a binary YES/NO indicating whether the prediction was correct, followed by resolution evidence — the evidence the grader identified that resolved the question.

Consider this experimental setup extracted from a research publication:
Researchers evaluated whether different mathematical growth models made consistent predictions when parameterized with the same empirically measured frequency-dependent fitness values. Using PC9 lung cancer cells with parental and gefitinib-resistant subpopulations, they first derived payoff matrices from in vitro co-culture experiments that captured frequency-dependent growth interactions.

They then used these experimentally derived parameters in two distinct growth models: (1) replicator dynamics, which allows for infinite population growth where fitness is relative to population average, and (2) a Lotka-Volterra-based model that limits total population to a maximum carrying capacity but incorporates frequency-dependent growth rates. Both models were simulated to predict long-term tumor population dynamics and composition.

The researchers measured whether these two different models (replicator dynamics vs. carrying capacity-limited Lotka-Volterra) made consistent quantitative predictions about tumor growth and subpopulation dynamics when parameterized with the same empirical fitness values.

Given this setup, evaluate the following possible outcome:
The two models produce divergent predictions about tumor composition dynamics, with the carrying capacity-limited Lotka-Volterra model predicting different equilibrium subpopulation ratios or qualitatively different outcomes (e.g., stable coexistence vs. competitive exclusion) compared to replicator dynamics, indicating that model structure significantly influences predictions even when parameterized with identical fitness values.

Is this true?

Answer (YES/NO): NO